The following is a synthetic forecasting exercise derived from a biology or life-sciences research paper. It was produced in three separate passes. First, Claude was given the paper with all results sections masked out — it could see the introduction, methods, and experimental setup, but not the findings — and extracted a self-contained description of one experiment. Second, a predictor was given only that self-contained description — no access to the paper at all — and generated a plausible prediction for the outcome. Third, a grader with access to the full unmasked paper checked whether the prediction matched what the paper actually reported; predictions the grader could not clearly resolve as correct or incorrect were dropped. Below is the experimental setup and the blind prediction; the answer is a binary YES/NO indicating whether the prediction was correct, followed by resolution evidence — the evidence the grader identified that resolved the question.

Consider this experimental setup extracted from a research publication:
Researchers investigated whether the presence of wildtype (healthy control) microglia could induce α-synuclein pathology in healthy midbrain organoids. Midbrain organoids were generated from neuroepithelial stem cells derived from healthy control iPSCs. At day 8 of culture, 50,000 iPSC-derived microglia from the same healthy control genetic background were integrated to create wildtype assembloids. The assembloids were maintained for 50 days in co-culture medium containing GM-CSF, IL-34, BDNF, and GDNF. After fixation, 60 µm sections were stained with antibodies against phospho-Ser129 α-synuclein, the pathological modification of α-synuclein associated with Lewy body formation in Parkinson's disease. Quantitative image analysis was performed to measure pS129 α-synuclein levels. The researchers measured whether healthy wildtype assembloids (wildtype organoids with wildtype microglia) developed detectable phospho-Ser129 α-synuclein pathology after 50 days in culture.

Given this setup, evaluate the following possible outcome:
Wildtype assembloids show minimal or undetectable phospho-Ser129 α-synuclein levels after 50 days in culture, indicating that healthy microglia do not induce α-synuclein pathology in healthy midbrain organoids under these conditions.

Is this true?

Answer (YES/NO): YES